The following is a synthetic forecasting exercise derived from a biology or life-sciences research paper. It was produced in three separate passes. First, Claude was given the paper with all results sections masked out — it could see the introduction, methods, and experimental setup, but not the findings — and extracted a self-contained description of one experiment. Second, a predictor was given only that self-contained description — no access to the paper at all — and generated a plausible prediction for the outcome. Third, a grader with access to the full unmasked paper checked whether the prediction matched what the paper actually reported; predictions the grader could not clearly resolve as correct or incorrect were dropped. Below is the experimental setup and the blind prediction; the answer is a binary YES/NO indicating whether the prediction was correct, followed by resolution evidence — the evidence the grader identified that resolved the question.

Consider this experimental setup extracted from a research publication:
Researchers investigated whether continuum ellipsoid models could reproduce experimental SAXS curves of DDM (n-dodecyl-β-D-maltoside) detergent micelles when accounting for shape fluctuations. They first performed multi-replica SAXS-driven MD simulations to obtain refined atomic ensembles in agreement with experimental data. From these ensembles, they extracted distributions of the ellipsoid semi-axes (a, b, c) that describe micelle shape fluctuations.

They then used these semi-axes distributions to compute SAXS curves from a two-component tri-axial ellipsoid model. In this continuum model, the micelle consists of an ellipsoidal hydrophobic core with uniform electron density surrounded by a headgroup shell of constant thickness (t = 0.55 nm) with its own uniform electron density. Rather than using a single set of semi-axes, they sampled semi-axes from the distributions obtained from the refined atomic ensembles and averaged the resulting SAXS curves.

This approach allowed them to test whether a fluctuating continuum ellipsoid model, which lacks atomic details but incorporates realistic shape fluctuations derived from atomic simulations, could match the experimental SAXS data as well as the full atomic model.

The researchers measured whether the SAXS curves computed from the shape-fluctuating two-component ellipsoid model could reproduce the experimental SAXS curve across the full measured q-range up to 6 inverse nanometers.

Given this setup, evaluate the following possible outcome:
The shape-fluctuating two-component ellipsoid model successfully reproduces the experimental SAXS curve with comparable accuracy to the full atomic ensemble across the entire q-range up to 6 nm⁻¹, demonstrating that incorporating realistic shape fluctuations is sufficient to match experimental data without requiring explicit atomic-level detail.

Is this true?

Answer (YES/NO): NO